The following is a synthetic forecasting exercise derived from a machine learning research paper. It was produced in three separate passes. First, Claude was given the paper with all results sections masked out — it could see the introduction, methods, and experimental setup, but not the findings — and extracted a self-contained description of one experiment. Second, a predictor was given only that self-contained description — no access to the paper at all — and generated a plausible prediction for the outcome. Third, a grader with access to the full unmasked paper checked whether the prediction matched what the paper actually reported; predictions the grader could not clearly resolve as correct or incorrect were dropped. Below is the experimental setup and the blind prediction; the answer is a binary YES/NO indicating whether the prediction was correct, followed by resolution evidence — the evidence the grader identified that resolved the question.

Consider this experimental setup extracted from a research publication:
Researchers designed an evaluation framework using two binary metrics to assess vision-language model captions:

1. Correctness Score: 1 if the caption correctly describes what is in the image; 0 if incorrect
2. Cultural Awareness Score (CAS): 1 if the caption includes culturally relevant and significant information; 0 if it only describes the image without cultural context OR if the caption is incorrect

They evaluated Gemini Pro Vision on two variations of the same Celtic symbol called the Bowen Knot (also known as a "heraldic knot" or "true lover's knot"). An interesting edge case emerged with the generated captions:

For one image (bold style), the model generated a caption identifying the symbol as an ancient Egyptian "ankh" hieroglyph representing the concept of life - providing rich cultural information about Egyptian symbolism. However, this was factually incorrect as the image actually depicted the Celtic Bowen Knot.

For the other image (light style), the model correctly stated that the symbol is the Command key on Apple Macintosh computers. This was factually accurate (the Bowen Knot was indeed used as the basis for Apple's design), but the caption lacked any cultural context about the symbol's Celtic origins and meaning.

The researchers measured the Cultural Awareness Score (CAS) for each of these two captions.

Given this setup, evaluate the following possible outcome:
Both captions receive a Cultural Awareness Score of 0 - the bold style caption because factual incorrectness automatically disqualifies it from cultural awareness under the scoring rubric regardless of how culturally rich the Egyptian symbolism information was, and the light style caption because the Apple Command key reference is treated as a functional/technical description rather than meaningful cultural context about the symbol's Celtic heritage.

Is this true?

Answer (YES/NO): YES